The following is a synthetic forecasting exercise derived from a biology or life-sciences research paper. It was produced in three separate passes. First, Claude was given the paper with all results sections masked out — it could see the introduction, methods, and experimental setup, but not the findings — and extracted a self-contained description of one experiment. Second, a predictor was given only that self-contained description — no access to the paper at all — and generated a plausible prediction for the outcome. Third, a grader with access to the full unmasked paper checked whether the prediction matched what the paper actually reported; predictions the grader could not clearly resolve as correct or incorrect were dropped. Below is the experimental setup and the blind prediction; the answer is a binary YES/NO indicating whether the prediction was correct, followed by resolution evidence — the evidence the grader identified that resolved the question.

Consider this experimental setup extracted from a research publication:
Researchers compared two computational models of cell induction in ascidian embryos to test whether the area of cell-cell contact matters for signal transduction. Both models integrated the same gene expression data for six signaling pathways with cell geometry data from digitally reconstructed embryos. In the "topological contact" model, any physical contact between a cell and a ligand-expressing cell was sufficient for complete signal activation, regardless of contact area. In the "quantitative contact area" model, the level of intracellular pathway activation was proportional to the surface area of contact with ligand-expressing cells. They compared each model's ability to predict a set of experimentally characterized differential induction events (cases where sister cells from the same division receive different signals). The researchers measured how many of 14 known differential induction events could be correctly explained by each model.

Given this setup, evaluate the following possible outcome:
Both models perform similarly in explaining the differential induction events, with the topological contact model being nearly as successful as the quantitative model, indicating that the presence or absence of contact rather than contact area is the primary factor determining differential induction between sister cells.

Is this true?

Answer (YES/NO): NO